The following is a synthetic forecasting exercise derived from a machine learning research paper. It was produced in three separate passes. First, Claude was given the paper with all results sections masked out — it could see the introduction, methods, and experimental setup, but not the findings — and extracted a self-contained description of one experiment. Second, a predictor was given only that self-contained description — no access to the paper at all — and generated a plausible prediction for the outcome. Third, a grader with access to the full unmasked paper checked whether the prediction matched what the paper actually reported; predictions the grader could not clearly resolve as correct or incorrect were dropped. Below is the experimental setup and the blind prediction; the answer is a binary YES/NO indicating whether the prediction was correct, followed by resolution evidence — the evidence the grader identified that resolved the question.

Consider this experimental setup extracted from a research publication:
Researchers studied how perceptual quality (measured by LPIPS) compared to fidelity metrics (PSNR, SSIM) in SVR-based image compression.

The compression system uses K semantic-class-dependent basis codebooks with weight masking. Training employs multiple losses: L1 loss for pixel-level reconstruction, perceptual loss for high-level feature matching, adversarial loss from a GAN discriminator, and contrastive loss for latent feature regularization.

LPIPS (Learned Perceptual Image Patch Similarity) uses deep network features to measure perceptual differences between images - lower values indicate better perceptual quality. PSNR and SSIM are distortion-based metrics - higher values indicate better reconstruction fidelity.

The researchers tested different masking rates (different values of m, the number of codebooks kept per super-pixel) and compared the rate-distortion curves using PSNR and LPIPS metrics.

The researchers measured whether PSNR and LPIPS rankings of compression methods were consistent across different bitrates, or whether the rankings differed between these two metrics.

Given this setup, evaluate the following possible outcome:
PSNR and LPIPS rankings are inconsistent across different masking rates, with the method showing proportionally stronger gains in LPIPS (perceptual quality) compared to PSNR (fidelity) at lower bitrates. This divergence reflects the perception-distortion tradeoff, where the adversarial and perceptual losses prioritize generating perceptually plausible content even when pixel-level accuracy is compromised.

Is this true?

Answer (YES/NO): NO